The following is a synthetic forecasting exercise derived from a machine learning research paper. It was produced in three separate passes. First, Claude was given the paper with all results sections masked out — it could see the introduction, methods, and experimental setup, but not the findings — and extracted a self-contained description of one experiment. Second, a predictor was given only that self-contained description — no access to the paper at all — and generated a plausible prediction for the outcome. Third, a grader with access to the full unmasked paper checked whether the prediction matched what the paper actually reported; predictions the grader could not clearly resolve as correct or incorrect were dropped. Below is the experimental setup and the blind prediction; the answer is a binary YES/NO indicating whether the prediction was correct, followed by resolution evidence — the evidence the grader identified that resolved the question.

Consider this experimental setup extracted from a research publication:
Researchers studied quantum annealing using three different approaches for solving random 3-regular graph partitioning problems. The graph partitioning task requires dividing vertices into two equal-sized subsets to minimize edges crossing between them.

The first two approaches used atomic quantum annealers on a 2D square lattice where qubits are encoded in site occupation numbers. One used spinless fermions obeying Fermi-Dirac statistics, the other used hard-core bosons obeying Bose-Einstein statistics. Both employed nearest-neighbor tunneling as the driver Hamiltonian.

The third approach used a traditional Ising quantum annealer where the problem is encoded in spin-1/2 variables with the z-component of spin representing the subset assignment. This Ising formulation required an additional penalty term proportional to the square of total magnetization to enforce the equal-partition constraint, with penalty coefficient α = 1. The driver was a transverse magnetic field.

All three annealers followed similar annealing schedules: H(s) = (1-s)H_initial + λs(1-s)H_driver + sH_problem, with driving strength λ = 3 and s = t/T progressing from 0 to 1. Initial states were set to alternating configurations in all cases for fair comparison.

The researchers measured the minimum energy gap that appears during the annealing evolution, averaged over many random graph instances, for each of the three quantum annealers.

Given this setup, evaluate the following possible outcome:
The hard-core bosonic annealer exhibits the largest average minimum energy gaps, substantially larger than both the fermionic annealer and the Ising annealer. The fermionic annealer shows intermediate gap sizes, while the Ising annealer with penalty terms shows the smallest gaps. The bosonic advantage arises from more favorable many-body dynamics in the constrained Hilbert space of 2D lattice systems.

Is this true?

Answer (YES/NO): NO